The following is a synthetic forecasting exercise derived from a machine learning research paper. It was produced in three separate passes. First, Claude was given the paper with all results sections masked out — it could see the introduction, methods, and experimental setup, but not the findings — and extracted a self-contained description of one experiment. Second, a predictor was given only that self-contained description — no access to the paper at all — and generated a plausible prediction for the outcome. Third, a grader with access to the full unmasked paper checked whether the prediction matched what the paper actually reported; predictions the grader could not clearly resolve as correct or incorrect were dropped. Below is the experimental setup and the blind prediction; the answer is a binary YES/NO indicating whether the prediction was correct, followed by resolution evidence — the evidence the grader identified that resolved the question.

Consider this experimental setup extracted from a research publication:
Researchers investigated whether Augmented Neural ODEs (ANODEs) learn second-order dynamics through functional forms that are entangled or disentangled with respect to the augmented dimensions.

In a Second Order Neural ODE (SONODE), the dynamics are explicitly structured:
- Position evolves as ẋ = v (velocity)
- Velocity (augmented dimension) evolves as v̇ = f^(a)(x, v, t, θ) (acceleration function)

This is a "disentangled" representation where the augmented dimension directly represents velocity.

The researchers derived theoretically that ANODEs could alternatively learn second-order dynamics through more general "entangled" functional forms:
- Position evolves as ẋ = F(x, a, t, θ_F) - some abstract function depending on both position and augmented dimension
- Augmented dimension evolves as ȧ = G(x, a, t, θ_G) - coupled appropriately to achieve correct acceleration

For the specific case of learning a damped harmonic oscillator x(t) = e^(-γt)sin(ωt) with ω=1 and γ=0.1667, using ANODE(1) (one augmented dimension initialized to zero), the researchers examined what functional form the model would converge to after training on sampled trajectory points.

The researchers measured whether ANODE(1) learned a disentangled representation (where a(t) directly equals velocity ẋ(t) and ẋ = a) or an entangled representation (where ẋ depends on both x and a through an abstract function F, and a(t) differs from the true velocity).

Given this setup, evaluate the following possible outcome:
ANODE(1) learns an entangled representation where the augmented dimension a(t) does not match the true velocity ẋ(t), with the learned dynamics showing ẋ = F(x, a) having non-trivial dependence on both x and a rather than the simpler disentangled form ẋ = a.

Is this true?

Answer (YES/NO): YES